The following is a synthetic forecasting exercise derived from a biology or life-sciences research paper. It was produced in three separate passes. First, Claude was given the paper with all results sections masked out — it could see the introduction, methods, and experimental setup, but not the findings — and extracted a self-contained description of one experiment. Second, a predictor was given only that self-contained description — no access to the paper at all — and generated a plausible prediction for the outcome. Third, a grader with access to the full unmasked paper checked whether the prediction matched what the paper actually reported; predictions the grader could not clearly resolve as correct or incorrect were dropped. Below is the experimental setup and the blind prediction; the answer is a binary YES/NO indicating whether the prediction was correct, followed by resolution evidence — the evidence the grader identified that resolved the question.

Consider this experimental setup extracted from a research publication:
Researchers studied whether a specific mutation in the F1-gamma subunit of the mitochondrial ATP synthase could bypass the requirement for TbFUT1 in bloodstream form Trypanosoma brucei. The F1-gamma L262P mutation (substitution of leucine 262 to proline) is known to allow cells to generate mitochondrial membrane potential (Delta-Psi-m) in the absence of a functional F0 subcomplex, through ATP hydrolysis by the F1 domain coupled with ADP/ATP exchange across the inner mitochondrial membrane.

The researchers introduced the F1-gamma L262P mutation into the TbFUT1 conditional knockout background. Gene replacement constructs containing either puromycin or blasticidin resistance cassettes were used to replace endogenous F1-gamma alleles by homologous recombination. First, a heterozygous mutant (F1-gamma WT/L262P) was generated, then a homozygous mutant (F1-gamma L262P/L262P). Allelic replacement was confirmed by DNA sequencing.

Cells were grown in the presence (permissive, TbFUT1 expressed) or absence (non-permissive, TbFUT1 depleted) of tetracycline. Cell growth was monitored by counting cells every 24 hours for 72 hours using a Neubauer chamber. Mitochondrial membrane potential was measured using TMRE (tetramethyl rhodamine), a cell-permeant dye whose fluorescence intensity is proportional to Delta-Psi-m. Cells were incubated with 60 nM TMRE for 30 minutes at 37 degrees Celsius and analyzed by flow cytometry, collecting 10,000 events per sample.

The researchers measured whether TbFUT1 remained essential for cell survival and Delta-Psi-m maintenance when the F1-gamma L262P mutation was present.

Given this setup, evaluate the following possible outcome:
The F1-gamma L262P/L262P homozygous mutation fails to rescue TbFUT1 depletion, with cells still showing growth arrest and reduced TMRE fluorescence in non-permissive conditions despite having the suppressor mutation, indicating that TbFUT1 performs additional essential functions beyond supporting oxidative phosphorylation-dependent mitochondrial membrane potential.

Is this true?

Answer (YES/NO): NO